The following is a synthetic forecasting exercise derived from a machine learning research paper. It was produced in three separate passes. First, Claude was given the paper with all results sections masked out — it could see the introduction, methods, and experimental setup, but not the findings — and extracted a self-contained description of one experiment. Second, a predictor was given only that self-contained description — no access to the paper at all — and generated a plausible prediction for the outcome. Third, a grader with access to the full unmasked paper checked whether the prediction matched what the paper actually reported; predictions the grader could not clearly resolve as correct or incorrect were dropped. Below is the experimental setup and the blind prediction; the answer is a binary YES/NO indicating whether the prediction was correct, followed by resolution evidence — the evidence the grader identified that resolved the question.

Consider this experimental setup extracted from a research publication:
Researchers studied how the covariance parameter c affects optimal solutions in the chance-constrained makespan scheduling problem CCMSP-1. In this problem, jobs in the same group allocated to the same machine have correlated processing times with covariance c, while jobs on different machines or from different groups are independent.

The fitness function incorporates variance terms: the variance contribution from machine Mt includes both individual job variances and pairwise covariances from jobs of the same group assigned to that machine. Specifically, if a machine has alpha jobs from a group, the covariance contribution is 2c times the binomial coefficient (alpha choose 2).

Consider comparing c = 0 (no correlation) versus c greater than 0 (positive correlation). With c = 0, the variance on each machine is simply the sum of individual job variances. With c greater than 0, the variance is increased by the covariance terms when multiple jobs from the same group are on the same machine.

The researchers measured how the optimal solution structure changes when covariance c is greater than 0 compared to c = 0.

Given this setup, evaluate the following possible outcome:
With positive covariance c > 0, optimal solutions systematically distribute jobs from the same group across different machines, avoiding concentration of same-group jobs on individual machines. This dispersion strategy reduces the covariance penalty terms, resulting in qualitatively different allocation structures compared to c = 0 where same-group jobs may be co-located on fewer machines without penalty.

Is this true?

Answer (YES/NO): YES